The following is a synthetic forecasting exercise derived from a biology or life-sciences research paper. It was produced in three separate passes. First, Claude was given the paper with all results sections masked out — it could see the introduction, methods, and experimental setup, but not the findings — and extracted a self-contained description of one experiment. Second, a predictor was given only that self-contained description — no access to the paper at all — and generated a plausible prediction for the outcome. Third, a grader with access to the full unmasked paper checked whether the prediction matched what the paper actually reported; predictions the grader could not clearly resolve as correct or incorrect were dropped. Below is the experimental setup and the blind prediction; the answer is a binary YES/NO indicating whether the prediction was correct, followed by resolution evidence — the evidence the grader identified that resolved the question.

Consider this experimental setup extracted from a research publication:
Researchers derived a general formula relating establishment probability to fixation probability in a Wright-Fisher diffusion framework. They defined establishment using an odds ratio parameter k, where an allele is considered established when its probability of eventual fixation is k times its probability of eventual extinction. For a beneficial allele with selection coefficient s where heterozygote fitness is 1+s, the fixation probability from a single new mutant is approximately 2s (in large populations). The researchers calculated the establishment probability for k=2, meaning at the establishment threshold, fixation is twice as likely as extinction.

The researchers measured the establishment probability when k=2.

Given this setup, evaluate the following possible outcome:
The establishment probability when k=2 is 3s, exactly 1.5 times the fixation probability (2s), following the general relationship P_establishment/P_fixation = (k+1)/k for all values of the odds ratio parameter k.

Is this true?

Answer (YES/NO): YES